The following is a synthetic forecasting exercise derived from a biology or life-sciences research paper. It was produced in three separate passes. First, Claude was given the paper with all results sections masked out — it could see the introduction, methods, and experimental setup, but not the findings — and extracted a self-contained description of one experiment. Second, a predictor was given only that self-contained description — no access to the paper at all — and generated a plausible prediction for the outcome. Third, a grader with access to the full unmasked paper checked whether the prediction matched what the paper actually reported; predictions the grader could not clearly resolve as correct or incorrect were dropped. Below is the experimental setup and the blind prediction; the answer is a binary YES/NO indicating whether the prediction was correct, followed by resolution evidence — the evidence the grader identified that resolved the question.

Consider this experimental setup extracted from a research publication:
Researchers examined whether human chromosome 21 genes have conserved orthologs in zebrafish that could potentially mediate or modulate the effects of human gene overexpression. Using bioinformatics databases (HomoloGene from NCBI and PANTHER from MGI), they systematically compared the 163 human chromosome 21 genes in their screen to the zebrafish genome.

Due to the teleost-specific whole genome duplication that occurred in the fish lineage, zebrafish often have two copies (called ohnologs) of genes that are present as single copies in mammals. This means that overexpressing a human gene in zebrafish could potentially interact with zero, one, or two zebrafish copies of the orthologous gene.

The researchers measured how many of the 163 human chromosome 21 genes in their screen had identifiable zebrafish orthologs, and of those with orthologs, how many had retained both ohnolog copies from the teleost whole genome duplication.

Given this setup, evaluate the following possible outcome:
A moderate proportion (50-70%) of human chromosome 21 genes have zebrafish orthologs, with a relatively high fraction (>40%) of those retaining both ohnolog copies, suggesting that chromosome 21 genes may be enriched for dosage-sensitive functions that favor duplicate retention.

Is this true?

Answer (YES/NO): NO